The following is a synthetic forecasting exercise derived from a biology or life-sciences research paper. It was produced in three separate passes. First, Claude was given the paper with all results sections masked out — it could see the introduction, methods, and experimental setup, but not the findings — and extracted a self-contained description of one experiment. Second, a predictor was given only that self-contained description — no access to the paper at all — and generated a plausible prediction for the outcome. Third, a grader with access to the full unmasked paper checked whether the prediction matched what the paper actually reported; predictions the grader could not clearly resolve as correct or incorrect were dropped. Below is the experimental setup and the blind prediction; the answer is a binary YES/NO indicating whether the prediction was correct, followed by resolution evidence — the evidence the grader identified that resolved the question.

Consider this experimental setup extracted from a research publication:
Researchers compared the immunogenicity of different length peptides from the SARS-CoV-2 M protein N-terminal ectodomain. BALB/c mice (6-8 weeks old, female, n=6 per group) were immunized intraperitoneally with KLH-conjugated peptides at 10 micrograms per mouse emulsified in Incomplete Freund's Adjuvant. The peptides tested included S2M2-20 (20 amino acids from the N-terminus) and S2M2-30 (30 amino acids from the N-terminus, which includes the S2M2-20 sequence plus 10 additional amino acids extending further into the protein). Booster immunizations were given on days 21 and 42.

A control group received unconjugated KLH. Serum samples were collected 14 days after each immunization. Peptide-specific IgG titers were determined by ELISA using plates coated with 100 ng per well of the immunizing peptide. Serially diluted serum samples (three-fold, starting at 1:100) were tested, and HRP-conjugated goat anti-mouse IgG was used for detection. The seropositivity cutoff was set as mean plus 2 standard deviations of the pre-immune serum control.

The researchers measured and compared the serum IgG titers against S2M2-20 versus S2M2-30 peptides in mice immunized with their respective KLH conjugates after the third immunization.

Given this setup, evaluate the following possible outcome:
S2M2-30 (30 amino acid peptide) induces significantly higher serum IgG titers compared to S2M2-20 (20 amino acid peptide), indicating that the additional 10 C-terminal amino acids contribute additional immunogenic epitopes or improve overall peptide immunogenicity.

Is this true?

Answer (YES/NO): YES